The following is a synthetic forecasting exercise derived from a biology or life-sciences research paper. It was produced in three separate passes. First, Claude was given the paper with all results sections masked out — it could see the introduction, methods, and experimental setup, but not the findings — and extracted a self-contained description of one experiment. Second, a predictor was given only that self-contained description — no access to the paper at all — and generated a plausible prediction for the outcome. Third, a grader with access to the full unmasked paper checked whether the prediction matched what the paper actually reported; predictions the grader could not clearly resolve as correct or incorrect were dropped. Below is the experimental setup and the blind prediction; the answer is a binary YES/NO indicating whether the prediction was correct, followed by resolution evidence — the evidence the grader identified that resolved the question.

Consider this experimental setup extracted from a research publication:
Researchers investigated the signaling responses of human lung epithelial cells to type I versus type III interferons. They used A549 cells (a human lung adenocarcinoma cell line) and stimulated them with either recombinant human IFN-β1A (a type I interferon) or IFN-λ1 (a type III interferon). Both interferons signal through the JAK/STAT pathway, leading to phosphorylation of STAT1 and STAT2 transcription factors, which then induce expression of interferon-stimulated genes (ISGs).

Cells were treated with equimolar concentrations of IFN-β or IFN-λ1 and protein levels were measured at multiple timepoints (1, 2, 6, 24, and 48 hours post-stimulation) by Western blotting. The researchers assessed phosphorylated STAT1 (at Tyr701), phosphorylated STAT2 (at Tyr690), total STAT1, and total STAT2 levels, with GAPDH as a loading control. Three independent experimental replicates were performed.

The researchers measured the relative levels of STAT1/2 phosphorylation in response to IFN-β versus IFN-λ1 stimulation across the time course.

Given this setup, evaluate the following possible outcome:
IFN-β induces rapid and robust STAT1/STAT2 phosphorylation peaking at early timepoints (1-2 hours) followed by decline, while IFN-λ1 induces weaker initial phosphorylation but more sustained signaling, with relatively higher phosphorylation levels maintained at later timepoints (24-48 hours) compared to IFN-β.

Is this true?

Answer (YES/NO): NO